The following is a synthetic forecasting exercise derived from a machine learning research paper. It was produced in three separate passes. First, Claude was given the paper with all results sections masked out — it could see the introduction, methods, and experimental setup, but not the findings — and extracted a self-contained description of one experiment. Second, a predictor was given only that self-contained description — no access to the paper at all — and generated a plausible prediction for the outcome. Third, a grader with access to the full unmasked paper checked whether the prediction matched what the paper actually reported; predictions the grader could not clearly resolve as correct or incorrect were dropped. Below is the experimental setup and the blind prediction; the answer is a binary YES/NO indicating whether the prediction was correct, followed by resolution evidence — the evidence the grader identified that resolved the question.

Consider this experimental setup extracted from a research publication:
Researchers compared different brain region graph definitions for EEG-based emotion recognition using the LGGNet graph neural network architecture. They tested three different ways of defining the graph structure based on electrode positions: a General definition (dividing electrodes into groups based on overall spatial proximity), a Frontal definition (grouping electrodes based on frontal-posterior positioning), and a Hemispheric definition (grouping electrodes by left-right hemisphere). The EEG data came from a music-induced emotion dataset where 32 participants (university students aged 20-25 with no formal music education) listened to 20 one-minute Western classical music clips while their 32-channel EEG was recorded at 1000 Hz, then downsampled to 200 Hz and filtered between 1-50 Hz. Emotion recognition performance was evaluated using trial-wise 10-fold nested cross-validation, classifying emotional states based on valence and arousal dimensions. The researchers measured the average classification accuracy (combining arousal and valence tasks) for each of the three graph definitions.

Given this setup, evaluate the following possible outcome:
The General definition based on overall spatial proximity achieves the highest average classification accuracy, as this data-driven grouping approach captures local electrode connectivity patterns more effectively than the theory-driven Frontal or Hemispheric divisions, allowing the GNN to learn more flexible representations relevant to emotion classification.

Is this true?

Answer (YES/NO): NO